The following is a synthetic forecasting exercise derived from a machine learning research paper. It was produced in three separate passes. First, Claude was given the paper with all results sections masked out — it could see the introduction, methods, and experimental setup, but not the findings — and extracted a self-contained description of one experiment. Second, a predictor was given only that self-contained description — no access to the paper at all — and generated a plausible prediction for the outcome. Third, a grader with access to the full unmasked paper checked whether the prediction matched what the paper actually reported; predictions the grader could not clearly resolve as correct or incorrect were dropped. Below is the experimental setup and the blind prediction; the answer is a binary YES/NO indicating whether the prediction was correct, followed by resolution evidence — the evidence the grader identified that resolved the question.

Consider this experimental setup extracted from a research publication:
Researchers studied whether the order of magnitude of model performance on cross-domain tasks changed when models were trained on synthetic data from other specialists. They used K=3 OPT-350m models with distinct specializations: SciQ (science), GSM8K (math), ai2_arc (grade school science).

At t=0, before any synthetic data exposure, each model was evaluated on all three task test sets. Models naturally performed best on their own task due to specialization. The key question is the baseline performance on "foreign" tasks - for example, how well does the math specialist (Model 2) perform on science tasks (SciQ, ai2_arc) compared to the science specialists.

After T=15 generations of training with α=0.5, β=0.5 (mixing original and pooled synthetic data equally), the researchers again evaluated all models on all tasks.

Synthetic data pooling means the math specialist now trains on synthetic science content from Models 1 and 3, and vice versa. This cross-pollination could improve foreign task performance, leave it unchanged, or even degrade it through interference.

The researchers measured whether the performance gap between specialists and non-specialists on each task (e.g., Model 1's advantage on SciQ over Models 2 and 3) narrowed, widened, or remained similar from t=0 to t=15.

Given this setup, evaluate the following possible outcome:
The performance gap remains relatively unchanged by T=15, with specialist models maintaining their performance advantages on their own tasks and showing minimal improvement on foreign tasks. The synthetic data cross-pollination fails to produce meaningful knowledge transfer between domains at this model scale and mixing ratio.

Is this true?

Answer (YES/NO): NO